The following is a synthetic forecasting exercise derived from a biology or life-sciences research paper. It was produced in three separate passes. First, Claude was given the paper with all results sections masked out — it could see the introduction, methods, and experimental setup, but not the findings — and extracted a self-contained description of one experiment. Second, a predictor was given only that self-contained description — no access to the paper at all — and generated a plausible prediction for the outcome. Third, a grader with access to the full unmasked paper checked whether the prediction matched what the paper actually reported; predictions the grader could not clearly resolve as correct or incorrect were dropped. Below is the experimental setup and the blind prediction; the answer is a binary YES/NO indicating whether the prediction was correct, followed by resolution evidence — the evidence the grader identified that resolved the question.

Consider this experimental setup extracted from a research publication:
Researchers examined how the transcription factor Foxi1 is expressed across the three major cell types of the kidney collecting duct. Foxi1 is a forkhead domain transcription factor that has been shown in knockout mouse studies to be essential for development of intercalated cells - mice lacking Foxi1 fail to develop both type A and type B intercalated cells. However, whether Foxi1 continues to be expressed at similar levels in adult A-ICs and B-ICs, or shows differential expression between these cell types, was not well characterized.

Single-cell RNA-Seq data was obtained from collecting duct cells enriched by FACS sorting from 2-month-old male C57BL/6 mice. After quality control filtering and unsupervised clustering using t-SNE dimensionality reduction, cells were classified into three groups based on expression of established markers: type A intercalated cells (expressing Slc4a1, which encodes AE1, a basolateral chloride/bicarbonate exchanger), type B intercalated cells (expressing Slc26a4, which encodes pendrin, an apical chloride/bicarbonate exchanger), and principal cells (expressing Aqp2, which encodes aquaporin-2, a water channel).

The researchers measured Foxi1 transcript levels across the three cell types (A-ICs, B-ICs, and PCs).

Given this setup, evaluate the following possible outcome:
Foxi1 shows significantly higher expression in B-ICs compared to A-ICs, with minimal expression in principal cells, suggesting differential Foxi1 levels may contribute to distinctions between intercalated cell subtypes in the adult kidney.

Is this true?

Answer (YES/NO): YES